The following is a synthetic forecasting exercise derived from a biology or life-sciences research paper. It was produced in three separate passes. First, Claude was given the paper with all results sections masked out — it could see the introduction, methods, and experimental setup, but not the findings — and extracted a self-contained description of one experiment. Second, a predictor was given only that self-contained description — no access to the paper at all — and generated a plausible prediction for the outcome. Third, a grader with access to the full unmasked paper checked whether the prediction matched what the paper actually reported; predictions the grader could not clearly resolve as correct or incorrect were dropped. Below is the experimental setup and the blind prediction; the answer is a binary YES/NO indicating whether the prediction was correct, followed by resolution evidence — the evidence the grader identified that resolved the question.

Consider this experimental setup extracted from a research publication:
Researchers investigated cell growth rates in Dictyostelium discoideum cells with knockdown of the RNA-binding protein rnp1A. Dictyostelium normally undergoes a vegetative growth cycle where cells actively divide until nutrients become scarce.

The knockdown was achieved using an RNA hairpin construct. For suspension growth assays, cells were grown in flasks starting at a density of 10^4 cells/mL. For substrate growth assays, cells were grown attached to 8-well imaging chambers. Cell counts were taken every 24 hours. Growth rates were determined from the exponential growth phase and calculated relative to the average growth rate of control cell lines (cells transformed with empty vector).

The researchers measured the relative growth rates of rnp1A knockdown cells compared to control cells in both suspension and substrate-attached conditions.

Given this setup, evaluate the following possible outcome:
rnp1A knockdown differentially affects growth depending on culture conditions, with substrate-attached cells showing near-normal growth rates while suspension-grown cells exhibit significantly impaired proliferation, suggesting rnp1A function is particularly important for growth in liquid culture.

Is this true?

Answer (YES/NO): NO